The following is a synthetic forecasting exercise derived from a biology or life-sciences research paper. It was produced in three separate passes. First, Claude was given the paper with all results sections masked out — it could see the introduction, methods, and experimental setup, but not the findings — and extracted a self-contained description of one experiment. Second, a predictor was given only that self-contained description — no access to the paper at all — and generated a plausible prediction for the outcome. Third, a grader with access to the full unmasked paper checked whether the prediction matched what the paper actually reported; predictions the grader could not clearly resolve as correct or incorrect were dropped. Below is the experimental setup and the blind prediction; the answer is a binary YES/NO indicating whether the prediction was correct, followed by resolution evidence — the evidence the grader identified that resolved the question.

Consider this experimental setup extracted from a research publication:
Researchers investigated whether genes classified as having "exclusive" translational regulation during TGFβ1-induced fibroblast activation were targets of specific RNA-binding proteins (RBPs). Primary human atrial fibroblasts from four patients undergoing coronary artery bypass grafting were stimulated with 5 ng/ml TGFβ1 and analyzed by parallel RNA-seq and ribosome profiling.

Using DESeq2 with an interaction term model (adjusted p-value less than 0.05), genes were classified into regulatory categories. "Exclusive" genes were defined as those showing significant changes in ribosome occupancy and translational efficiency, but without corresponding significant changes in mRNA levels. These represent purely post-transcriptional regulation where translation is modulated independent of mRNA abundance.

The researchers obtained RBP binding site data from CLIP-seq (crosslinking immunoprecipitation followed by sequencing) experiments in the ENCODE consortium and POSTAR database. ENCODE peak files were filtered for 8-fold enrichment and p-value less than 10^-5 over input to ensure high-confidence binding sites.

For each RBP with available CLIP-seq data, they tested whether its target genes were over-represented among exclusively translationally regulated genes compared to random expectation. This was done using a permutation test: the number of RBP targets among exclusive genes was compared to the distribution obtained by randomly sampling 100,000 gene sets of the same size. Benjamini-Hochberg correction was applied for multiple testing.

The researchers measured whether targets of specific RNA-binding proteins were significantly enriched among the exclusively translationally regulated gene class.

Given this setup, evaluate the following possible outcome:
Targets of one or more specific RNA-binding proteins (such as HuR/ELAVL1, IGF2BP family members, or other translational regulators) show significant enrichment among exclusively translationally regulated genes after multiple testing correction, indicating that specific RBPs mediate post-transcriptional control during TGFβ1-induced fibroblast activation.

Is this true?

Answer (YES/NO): YES